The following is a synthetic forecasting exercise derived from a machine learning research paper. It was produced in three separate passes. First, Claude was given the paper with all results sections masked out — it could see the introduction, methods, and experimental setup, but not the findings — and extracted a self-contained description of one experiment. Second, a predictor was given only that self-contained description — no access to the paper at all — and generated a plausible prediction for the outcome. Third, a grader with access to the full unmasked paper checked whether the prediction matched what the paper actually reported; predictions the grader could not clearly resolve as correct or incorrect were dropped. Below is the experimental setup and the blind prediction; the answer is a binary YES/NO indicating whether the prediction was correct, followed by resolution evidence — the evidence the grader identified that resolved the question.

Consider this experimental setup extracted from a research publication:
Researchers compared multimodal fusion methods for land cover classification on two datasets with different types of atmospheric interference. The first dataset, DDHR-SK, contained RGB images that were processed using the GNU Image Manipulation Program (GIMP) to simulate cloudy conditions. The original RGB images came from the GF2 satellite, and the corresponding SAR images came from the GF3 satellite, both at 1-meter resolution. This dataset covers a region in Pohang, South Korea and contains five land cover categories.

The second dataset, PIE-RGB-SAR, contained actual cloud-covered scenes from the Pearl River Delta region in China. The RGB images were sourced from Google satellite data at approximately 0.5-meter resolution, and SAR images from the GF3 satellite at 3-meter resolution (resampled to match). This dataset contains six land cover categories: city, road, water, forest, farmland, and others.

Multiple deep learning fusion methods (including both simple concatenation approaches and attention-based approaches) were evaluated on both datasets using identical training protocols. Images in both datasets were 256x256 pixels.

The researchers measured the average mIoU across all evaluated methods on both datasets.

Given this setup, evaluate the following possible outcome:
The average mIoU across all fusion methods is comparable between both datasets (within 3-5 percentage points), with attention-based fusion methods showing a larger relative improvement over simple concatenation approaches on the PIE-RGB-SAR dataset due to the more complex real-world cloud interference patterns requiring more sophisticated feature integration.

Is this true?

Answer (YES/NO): NO